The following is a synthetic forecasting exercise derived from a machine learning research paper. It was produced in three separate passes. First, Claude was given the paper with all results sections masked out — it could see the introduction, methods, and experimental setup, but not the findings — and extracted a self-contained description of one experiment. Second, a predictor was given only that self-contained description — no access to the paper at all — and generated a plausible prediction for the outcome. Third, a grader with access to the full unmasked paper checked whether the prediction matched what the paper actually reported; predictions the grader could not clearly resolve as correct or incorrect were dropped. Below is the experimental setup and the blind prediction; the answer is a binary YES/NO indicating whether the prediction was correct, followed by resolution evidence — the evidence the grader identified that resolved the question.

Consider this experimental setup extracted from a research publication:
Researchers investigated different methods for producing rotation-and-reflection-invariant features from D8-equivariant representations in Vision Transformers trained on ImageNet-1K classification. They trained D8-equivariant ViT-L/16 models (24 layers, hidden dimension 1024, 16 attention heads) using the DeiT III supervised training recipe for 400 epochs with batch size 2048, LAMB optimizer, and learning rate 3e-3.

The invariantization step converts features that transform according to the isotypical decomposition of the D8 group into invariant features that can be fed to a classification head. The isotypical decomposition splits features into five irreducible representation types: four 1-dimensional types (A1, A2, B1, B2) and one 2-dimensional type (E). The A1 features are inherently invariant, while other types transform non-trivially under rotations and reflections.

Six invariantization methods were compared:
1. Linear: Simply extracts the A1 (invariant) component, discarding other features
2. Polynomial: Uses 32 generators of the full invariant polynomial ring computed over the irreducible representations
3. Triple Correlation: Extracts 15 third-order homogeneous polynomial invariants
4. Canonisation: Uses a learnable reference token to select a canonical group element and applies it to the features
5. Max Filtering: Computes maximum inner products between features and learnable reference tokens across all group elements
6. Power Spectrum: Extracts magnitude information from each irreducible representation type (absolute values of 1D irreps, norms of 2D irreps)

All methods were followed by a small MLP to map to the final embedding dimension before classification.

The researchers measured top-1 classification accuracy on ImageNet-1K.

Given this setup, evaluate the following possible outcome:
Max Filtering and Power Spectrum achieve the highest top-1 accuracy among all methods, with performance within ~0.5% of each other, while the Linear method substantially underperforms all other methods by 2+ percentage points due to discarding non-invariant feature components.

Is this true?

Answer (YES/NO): NO